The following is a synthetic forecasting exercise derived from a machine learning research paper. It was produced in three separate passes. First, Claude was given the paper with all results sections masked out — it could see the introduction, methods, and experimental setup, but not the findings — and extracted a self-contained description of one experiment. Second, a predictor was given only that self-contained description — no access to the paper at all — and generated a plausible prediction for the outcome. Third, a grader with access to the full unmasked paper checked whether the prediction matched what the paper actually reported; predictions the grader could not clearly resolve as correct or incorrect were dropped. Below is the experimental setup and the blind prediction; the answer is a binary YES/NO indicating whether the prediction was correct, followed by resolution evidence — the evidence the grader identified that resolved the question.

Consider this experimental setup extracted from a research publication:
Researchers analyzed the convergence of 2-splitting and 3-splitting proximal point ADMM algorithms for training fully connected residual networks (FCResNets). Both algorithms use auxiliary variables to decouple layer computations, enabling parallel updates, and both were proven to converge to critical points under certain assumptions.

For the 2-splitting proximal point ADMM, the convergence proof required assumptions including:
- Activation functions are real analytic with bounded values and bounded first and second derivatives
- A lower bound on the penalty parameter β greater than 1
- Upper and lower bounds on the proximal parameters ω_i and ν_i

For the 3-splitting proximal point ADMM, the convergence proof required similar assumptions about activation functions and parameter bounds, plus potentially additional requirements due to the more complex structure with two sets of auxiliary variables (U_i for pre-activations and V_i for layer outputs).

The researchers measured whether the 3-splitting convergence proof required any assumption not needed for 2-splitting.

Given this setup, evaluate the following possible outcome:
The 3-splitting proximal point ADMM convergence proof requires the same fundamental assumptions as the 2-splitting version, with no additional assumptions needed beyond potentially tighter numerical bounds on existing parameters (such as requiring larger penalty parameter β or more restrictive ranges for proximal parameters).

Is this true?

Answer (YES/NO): NO